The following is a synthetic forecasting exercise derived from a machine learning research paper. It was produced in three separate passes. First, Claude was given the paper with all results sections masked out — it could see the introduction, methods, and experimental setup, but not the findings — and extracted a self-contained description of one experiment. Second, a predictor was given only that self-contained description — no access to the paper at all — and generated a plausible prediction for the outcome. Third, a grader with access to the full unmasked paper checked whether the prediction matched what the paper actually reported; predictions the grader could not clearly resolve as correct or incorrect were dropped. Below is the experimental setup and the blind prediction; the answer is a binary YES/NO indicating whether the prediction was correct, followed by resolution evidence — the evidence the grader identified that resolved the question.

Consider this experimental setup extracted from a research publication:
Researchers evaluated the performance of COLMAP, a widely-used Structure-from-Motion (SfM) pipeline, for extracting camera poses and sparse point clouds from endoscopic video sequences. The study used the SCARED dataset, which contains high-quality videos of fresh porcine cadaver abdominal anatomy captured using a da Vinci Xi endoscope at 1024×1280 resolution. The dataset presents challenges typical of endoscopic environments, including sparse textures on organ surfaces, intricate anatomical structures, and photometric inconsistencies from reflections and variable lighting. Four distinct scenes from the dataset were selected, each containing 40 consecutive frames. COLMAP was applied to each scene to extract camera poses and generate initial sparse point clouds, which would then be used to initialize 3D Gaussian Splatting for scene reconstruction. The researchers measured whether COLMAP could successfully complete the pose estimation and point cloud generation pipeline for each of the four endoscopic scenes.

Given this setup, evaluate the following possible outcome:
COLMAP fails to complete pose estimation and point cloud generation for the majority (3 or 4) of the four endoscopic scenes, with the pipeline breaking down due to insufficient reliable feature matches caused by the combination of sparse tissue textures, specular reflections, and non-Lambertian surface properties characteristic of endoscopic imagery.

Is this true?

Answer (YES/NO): YES